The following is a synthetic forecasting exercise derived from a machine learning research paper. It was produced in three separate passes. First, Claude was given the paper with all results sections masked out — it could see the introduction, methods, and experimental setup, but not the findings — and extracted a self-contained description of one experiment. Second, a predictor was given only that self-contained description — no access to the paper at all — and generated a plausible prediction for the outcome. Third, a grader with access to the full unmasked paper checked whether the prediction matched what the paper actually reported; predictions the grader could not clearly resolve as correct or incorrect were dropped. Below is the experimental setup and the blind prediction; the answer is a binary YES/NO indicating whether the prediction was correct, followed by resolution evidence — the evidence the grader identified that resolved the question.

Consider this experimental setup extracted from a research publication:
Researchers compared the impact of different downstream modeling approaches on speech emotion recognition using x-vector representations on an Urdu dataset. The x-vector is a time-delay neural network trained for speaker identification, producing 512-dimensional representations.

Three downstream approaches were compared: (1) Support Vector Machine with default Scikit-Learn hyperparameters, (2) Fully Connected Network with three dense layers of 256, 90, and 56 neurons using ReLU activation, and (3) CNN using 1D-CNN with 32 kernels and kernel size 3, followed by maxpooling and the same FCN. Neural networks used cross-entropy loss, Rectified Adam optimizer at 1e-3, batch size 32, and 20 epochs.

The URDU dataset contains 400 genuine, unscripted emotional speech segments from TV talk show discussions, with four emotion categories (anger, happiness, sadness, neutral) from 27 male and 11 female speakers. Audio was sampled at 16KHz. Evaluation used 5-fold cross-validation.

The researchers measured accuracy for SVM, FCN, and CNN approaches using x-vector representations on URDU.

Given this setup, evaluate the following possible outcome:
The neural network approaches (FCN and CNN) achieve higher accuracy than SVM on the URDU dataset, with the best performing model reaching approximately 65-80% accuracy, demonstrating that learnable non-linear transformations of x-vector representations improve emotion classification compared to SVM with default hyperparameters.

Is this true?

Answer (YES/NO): NO